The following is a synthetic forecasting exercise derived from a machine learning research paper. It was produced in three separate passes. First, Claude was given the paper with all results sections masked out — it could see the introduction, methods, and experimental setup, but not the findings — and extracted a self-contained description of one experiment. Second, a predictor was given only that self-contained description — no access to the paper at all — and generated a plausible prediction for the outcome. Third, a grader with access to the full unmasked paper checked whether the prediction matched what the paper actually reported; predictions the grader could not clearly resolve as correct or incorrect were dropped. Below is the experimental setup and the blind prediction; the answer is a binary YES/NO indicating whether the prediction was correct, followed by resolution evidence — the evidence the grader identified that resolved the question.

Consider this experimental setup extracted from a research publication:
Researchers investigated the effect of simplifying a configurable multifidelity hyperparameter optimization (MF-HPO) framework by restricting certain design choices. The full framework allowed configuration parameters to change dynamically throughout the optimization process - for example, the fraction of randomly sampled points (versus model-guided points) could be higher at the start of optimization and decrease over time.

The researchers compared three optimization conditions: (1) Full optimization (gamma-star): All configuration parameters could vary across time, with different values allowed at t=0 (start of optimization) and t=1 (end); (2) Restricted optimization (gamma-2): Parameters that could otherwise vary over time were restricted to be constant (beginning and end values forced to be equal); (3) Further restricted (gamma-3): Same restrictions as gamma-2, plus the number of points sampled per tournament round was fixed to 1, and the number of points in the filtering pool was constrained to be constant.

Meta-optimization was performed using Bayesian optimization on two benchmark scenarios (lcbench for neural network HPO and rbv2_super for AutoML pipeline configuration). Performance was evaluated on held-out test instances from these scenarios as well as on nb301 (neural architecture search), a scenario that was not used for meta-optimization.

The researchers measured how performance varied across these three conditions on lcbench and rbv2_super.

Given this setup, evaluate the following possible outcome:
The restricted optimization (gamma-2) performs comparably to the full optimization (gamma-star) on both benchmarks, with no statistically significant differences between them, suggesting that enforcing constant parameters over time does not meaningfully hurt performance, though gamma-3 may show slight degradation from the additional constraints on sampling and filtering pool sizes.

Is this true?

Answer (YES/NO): NO